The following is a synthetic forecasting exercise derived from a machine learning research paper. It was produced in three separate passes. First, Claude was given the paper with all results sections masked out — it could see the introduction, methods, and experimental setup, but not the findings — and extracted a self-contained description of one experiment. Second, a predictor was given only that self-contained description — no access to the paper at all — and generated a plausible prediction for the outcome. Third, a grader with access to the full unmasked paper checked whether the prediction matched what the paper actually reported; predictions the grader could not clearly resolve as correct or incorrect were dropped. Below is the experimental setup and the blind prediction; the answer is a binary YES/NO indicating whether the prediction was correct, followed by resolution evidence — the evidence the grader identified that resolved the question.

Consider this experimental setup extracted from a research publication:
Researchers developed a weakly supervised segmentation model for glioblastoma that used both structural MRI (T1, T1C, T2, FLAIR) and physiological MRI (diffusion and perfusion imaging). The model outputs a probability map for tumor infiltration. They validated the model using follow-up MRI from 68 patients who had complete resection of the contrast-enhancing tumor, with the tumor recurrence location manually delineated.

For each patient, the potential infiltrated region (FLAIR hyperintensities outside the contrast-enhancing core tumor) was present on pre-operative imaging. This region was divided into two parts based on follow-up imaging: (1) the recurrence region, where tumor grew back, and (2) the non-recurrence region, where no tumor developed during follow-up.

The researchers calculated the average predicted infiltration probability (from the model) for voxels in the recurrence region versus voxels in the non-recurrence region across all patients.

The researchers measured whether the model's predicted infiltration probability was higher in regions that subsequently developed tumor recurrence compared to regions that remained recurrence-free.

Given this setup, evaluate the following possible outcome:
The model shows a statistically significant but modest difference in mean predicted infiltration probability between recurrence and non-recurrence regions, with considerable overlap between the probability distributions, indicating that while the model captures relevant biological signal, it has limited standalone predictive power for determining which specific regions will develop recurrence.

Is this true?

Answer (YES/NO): NO